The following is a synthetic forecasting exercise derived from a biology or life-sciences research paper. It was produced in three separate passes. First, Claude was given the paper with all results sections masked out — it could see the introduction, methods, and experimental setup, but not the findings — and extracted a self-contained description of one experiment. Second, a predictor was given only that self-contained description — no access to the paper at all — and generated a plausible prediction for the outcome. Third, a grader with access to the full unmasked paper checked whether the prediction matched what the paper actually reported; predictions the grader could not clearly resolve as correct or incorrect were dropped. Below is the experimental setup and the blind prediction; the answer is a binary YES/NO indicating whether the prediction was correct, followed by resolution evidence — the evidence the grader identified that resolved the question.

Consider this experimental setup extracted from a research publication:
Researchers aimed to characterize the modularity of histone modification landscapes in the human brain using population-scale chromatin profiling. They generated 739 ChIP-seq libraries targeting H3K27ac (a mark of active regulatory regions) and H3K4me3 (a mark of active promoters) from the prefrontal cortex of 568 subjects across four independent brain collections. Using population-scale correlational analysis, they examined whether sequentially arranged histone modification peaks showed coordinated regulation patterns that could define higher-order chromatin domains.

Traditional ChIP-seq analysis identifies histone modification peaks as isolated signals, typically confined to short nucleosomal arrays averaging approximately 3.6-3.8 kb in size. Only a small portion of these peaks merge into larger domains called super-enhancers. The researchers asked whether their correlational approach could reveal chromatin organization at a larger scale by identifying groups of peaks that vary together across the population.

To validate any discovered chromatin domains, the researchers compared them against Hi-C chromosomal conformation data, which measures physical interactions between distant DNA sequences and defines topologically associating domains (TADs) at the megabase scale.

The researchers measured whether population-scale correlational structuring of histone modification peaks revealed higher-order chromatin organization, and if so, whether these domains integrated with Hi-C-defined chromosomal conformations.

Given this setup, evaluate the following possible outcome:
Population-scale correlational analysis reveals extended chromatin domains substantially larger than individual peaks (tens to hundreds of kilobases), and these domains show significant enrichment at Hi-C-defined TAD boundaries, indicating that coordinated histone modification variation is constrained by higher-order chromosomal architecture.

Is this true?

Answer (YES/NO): YES